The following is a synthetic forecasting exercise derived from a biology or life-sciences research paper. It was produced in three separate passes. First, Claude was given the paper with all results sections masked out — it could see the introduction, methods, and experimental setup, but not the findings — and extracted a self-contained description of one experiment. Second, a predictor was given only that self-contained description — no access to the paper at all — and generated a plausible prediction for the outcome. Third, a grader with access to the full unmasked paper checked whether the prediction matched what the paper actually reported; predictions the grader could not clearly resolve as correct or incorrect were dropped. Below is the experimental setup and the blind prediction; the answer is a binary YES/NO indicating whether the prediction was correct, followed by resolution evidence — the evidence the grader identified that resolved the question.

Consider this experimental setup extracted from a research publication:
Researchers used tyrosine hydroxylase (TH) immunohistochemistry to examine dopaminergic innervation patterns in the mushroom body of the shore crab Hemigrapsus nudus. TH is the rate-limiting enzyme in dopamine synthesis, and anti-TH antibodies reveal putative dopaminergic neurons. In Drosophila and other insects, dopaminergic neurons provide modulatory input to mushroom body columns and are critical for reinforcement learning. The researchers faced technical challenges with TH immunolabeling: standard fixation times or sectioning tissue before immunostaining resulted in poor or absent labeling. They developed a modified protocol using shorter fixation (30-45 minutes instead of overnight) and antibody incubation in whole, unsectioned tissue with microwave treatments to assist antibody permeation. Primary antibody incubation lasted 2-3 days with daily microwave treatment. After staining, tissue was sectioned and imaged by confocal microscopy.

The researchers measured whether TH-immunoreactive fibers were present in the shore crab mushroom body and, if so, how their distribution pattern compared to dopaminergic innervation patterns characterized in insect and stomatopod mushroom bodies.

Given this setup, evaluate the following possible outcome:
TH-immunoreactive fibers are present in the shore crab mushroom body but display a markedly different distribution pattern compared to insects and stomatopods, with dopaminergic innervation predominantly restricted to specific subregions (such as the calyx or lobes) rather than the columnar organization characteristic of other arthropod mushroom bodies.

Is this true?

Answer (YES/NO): NO